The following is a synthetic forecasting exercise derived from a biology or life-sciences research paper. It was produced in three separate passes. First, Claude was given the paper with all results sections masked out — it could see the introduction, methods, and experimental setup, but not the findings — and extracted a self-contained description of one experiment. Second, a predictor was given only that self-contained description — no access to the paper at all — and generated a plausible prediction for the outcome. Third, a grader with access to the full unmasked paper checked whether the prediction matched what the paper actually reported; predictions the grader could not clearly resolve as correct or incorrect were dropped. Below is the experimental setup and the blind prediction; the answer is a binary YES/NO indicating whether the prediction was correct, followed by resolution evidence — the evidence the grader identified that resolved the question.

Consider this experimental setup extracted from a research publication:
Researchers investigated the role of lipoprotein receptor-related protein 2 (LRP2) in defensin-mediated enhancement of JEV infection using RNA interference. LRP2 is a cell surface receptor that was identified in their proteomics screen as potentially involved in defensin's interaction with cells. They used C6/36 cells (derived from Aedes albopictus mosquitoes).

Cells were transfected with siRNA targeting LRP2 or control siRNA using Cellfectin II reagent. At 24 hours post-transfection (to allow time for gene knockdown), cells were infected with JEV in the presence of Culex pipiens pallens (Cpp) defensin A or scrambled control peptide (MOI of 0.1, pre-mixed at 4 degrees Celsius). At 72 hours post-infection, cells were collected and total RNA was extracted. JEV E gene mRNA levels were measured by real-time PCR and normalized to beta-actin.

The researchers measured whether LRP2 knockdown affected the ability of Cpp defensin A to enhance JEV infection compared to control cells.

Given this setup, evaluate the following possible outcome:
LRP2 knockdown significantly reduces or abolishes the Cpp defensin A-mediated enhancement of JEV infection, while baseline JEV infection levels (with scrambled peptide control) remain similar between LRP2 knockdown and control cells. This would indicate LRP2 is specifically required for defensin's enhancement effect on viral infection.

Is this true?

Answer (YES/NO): YES